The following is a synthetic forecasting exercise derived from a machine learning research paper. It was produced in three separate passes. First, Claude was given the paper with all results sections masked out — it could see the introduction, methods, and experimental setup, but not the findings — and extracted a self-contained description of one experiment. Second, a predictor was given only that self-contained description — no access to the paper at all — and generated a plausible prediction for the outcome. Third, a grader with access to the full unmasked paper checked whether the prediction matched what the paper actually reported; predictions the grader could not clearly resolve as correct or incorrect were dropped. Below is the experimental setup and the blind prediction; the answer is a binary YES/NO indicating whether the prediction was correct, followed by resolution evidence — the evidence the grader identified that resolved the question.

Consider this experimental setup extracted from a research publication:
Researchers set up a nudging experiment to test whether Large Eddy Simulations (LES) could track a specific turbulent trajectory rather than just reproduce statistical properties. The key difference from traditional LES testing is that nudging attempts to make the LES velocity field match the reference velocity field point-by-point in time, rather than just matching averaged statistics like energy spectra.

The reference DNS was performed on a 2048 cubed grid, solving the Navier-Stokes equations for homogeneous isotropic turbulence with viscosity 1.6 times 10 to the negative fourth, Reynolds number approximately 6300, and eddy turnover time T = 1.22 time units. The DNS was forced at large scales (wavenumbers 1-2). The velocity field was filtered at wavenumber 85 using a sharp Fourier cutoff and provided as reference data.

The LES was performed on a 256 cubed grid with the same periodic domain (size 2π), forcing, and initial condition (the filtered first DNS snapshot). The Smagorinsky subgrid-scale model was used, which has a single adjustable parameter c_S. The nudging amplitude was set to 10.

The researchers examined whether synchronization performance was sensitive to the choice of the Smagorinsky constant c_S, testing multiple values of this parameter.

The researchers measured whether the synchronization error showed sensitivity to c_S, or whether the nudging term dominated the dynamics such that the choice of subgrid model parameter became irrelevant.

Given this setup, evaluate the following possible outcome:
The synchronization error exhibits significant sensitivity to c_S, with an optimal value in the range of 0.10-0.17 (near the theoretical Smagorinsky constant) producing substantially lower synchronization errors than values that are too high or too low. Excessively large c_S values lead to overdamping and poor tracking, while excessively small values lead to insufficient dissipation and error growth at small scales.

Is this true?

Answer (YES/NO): YES